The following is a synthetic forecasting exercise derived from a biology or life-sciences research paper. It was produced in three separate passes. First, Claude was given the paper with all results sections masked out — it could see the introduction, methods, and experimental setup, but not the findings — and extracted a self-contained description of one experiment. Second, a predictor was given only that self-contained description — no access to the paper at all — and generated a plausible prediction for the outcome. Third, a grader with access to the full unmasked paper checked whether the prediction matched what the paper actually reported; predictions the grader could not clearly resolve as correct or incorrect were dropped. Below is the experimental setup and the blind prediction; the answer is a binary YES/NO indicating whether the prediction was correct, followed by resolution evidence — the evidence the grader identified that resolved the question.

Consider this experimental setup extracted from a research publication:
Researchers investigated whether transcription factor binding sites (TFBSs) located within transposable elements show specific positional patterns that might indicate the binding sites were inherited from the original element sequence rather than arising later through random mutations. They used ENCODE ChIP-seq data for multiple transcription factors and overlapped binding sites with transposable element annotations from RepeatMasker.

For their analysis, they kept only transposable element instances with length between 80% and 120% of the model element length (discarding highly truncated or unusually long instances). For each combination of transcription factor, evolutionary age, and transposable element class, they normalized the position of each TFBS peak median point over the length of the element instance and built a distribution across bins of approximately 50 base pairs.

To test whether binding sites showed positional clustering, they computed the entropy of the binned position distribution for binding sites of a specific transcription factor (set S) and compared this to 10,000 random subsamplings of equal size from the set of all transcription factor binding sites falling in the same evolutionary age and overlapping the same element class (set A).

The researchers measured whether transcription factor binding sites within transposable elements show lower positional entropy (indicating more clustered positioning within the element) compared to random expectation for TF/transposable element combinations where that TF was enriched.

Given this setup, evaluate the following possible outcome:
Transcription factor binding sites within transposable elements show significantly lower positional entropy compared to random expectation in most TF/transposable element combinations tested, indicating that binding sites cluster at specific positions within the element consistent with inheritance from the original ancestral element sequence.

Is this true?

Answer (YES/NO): YES